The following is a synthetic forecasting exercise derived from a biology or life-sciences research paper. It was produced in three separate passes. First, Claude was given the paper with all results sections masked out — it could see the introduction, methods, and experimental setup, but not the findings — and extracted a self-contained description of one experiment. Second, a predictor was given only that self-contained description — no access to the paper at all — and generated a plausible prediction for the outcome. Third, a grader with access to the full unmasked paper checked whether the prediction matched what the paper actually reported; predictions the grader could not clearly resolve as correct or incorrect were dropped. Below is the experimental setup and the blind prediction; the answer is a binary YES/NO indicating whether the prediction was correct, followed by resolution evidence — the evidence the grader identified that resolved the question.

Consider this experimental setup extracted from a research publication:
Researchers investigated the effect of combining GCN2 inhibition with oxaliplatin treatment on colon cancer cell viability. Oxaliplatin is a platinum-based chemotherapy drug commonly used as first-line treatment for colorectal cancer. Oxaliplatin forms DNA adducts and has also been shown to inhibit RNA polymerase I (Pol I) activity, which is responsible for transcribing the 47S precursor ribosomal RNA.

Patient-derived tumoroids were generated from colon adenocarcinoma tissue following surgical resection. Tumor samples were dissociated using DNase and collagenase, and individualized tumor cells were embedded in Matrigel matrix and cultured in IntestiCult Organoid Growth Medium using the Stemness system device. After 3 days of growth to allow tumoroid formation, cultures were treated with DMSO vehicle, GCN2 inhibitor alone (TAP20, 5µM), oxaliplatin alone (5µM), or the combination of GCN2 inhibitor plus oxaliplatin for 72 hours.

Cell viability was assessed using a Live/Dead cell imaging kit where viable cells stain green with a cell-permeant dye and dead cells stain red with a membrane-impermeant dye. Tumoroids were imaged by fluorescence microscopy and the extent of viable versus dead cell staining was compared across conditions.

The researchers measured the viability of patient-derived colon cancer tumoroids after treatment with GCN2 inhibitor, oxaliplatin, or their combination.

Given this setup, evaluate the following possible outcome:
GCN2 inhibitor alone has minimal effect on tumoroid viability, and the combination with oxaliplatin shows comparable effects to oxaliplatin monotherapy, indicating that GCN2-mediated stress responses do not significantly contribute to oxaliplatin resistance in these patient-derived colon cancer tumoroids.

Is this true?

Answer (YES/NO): NO